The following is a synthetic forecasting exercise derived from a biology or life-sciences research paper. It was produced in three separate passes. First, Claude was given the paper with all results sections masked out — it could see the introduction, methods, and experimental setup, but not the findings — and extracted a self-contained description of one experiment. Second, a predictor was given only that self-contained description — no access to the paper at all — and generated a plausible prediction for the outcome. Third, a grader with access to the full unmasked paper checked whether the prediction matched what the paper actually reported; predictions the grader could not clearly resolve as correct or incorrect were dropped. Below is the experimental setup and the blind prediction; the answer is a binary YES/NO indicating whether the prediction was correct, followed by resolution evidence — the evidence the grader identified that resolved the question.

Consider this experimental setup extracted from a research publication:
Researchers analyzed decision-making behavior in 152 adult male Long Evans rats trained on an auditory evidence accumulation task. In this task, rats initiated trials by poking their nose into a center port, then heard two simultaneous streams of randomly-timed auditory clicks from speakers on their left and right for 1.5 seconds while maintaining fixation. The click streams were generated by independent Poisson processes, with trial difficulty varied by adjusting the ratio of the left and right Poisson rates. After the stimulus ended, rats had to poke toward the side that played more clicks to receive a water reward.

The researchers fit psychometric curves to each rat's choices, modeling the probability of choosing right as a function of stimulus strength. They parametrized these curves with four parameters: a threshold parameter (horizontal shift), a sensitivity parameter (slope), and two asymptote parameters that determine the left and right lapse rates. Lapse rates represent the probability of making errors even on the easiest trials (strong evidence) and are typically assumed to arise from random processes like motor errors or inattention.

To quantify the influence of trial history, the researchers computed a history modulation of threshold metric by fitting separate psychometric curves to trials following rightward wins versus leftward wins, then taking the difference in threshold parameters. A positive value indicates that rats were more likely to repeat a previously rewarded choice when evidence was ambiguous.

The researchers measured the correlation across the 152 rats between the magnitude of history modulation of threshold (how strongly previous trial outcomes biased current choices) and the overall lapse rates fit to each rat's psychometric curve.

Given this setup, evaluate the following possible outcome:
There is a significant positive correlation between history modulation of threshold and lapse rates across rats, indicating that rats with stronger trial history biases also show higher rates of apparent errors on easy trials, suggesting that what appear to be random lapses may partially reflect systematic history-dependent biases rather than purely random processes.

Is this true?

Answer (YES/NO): NO